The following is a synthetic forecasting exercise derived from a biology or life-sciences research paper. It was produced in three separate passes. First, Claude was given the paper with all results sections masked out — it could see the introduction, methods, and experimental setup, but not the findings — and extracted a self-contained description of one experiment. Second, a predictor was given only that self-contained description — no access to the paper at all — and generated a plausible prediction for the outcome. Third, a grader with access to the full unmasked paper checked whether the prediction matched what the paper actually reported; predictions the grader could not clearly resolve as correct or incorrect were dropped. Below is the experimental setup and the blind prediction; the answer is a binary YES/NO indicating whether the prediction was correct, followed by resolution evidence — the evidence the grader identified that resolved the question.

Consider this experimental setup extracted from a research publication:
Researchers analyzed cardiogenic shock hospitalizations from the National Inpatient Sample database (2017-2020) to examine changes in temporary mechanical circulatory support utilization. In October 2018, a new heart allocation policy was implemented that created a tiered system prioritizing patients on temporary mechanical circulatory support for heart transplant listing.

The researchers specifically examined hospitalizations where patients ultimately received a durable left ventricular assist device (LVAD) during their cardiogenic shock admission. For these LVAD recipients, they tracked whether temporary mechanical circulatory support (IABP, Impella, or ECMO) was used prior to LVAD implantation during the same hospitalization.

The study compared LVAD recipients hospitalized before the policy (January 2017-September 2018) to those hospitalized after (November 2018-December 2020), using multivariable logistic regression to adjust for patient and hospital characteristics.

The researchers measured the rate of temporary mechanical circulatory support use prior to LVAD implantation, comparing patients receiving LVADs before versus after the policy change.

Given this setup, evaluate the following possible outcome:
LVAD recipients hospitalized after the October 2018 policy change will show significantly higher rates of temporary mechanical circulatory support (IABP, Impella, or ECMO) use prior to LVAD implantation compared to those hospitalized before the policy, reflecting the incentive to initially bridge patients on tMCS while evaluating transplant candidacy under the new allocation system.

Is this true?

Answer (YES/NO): NO